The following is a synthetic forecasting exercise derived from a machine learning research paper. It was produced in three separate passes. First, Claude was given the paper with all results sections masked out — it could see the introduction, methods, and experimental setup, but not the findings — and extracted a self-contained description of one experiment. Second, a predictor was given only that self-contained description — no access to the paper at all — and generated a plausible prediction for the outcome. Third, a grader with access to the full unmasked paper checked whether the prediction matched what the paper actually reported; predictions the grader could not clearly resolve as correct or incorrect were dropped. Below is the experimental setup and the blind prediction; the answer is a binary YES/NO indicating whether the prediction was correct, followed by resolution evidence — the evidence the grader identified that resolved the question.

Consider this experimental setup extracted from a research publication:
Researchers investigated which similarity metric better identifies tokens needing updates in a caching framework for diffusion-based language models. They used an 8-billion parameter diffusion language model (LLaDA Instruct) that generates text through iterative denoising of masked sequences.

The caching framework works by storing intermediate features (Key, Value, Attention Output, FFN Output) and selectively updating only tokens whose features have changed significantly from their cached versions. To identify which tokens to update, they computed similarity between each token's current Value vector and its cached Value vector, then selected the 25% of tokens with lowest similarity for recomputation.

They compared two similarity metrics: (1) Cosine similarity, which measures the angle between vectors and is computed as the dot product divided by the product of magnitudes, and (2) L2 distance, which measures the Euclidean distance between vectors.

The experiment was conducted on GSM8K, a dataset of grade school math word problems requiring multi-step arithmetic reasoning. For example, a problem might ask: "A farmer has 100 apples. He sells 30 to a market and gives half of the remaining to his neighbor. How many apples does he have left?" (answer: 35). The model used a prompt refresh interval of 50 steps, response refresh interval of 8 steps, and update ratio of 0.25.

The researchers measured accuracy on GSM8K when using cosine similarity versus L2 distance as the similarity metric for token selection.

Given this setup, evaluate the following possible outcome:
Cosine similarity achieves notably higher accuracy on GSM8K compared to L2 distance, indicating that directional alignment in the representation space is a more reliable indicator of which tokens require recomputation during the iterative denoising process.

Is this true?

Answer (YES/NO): YES